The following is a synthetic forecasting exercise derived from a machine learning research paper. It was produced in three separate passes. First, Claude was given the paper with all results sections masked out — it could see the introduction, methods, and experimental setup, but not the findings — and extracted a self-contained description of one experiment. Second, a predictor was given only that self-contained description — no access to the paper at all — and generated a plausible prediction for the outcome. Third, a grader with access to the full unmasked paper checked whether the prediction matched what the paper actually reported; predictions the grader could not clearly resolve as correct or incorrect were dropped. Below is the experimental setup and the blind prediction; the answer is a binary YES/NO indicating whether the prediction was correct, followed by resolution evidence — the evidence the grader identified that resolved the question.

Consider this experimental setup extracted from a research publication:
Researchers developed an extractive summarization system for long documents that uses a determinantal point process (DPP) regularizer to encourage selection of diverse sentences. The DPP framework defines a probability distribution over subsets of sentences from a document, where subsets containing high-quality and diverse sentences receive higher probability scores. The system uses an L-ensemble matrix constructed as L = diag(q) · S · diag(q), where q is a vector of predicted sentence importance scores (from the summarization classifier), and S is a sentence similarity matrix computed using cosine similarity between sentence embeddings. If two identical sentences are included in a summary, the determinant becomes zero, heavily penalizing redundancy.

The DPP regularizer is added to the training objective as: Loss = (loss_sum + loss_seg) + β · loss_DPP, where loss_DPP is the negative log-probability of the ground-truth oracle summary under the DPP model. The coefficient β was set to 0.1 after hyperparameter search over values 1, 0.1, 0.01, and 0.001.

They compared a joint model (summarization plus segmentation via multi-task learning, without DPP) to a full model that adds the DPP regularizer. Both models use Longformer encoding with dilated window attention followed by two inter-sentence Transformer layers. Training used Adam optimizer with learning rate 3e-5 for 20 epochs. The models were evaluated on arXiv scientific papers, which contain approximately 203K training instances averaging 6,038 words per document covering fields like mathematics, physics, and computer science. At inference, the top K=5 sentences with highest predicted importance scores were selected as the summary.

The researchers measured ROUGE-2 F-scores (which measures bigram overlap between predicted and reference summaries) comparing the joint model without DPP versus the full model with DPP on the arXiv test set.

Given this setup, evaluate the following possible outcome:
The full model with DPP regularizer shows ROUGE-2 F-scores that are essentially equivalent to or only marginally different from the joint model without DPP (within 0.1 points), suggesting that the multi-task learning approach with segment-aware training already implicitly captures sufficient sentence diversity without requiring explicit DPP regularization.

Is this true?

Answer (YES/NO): NO